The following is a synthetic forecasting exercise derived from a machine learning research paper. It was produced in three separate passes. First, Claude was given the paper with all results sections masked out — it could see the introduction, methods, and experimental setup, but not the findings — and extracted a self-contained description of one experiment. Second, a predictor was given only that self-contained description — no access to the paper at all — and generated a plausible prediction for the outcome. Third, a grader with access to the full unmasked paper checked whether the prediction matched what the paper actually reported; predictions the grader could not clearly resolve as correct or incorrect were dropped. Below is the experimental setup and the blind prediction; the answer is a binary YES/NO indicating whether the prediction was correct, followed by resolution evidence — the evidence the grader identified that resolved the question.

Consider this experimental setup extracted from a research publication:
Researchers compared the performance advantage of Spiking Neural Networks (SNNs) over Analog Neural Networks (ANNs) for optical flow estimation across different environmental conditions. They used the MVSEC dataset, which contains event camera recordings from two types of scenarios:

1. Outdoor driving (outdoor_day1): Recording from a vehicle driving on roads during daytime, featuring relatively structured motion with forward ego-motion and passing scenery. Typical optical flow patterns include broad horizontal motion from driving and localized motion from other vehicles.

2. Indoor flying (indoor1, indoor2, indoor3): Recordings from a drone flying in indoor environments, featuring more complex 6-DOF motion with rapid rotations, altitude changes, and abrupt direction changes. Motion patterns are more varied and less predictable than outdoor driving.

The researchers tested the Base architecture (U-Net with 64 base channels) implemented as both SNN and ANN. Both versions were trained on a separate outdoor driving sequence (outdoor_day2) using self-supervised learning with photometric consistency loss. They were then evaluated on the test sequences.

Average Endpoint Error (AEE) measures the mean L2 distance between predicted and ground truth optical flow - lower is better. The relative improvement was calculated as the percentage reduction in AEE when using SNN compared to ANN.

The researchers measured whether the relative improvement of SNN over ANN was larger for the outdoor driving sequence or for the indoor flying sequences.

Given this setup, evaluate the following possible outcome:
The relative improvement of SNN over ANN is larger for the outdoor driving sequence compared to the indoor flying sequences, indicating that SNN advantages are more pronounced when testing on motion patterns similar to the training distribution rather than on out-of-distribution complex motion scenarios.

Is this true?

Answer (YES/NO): NO